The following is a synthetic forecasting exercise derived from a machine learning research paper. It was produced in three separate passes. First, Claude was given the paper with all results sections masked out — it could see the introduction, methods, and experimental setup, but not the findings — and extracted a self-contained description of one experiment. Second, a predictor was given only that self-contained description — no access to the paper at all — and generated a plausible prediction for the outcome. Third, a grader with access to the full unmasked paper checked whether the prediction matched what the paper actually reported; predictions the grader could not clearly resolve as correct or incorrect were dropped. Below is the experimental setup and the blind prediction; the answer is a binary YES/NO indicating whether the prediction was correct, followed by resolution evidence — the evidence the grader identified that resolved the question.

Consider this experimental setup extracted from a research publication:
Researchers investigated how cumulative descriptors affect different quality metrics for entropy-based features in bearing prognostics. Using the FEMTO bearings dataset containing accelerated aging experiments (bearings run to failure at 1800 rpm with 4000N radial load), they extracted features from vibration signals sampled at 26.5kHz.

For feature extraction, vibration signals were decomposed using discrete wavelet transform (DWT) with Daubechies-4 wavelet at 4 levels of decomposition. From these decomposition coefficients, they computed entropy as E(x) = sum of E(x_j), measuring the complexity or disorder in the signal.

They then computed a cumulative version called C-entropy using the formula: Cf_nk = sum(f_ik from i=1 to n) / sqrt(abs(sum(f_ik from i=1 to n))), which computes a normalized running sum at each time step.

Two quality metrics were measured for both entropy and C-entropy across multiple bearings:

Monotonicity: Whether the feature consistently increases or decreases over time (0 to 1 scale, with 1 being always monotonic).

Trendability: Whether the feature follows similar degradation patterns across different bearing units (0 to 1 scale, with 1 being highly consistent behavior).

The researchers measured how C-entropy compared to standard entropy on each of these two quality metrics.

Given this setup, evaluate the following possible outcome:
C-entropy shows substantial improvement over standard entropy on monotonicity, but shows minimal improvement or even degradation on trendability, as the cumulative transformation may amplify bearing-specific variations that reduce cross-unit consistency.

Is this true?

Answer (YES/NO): YES